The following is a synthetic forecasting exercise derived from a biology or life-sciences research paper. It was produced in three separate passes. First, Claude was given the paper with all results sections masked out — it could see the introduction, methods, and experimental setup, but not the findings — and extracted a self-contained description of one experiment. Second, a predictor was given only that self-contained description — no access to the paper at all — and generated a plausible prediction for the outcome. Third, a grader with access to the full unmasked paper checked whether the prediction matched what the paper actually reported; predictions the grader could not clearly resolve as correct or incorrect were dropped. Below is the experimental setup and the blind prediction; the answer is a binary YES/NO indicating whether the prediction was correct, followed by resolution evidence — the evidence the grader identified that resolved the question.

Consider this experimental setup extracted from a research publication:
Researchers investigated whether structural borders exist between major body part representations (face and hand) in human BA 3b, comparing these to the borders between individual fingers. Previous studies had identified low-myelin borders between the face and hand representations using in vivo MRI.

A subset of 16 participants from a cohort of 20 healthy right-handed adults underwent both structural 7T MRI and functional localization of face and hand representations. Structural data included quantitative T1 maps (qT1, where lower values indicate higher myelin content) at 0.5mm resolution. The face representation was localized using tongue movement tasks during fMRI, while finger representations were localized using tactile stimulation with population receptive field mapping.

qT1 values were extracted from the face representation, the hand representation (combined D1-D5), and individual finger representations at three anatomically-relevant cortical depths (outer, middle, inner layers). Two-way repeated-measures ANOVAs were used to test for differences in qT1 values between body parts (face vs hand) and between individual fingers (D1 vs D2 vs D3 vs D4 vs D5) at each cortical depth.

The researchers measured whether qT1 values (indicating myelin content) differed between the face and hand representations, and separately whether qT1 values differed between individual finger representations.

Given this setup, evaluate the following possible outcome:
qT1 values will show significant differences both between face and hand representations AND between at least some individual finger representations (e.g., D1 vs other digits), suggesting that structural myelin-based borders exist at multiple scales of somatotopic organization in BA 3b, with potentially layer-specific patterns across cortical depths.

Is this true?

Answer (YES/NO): NO